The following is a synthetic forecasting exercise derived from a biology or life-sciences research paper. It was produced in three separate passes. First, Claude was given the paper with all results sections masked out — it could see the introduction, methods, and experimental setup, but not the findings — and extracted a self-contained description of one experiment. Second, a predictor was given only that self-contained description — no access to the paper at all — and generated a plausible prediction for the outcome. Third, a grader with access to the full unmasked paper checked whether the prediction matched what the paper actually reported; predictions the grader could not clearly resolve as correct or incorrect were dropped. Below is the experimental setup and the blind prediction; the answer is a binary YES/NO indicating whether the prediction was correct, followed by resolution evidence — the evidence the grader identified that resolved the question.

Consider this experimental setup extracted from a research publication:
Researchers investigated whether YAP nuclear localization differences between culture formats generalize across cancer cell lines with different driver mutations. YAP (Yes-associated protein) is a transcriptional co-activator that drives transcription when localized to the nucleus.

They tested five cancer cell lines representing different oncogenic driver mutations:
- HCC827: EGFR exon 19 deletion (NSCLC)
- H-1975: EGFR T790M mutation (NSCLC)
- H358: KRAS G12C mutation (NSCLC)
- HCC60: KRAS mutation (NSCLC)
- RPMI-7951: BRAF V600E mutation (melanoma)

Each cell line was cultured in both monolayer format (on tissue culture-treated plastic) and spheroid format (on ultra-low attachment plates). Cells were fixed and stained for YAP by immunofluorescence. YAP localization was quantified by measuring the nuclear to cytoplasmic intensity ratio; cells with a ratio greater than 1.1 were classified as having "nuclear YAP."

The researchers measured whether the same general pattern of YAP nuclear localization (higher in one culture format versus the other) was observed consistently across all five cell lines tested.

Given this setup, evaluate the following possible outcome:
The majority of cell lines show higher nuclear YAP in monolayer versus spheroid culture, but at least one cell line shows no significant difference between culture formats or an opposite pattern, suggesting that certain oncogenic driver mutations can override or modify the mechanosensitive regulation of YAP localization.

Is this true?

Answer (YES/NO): NO